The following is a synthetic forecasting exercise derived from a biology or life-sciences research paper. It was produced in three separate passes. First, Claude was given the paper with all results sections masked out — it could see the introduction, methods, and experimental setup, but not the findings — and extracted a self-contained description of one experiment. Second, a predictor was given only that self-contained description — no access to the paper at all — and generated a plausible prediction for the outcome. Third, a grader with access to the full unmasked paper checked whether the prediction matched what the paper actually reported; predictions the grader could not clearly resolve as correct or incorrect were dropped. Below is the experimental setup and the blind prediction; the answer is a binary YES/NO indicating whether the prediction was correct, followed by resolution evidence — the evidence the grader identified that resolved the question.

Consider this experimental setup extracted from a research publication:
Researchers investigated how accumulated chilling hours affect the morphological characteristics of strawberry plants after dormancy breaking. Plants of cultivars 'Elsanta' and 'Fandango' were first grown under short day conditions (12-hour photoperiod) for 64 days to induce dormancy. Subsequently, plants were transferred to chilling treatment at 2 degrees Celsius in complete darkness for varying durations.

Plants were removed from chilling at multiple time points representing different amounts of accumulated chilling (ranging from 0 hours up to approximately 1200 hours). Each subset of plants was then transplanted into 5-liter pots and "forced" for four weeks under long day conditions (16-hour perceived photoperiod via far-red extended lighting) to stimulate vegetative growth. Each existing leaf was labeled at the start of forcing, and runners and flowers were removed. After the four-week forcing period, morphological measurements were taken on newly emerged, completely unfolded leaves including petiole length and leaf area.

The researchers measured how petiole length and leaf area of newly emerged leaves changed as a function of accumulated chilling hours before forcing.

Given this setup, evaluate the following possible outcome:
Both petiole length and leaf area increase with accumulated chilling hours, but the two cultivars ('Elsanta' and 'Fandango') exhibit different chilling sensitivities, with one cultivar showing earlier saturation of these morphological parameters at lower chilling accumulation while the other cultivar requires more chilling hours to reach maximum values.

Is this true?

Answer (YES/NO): NO